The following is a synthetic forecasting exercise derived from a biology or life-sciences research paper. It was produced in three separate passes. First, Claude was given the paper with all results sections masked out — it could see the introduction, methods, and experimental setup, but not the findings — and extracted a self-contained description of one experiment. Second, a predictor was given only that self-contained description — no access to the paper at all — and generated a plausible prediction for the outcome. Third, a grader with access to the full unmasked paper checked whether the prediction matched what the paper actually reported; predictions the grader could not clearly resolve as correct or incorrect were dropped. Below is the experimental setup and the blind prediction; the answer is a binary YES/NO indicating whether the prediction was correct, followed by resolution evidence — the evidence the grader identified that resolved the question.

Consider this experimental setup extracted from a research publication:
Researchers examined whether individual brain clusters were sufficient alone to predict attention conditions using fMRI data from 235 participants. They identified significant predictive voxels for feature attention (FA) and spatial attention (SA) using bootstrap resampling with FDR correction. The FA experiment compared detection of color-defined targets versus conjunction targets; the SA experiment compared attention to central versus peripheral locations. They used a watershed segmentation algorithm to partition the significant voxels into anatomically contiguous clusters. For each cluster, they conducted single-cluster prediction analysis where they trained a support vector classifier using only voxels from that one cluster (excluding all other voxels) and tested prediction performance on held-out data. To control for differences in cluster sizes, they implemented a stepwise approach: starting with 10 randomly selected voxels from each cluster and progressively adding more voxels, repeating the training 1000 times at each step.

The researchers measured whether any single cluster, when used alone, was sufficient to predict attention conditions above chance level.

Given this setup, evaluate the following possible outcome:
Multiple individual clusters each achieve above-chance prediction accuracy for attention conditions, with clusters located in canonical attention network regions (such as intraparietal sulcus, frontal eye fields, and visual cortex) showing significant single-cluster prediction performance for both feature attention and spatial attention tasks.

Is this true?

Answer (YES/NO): NO